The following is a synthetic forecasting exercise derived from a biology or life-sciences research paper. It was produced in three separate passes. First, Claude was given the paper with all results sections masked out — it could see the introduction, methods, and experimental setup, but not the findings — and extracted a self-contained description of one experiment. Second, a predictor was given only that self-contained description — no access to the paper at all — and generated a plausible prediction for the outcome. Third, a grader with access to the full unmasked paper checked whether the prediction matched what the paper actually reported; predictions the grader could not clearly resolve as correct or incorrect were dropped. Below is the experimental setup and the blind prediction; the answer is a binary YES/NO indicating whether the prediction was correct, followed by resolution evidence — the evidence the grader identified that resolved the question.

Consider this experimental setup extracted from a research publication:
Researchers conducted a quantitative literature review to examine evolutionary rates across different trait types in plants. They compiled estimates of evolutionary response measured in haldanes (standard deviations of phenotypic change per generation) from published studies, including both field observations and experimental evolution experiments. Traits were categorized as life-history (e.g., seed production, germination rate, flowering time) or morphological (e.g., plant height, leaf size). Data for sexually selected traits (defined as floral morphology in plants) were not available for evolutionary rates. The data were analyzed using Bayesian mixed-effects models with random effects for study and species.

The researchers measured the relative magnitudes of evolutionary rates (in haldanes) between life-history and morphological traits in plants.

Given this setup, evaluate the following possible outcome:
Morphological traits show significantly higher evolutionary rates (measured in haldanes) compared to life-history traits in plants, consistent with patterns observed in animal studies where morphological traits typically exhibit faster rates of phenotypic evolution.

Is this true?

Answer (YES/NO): NO